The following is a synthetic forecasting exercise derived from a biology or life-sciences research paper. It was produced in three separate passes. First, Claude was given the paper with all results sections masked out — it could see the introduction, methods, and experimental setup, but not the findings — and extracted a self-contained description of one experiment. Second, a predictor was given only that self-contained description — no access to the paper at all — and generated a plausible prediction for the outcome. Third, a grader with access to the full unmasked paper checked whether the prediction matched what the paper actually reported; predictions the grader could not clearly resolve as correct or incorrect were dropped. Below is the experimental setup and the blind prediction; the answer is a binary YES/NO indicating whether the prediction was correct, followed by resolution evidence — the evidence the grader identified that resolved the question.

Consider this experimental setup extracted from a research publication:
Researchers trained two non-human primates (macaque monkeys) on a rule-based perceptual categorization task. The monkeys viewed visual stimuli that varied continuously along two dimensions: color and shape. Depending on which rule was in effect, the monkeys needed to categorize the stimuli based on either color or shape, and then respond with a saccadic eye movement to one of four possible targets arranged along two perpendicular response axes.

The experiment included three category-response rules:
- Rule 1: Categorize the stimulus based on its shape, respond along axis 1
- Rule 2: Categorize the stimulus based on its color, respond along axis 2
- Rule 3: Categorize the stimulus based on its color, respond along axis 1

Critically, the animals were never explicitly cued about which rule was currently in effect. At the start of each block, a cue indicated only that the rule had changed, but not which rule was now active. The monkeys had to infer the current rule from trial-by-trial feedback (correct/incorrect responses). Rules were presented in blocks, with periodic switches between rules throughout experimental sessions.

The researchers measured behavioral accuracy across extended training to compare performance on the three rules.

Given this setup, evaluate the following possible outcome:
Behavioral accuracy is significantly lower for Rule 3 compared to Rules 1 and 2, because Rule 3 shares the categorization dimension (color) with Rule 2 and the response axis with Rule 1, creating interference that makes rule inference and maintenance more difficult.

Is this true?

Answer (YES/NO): NO